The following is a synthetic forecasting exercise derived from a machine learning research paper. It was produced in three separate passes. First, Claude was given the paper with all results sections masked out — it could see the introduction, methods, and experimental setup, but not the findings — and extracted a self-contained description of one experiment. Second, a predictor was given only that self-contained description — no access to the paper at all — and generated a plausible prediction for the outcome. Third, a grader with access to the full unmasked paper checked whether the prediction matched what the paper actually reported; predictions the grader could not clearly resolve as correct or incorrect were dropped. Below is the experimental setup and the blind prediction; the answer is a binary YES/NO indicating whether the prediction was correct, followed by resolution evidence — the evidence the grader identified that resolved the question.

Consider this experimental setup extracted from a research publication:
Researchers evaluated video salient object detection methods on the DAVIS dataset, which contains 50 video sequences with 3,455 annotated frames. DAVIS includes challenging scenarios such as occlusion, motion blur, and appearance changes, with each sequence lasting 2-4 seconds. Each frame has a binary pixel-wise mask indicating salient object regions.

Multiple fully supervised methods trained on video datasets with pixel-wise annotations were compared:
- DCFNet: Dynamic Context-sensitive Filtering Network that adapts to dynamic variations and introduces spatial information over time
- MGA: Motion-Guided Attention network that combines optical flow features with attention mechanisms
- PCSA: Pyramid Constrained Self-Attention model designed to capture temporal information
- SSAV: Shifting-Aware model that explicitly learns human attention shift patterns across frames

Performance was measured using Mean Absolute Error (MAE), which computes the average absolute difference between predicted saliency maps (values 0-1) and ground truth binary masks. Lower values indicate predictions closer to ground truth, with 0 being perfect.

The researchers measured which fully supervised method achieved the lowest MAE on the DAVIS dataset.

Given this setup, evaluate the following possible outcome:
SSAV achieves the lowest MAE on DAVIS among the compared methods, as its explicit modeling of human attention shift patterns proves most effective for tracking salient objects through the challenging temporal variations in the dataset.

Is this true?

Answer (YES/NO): NO